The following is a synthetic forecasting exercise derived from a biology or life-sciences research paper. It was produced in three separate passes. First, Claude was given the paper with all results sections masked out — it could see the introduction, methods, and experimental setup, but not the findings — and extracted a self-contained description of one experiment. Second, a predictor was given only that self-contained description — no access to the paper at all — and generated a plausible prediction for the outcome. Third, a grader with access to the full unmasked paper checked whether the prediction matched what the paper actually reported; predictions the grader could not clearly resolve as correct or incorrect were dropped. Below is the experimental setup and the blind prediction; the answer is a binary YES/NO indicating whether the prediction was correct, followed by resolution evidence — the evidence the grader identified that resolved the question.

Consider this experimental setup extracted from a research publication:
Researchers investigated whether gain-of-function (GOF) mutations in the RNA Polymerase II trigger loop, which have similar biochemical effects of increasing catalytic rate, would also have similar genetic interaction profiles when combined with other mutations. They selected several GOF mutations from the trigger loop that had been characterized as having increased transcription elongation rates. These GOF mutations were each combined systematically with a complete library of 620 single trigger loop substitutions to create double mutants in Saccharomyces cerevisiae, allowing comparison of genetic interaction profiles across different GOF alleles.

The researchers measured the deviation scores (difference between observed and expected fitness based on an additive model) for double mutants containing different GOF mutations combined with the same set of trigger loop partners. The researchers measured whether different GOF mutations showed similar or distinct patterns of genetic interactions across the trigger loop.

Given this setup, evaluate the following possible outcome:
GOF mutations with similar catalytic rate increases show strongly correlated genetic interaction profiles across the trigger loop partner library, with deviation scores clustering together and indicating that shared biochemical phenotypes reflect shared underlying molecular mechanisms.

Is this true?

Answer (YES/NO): NO